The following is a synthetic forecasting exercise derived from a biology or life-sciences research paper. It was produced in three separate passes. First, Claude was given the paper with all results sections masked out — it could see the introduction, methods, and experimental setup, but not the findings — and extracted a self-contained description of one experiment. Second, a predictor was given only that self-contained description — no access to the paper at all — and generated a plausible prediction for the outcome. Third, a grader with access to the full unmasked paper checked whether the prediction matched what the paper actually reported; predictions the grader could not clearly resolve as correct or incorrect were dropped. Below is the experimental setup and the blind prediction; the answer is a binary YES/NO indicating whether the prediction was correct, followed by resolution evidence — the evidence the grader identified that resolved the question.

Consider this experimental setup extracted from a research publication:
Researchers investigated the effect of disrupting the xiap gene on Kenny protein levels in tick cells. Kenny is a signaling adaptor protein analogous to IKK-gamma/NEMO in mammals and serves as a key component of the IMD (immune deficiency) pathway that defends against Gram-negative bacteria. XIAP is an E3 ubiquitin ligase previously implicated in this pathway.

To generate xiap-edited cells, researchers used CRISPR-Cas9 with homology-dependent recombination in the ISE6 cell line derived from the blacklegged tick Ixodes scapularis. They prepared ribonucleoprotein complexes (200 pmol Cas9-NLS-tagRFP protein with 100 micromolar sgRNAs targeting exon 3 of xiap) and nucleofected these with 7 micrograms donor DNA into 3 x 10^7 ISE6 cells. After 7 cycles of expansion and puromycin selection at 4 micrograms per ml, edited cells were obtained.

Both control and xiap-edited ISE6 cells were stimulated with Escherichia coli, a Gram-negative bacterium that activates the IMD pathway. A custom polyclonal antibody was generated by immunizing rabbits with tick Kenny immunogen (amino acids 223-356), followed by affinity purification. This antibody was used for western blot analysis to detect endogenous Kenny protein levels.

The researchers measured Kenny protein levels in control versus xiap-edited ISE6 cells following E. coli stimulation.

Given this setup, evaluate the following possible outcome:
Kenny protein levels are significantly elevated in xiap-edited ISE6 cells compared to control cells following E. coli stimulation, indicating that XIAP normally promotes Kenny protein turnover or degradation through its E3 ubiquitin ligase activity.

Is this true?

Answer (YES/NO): NO